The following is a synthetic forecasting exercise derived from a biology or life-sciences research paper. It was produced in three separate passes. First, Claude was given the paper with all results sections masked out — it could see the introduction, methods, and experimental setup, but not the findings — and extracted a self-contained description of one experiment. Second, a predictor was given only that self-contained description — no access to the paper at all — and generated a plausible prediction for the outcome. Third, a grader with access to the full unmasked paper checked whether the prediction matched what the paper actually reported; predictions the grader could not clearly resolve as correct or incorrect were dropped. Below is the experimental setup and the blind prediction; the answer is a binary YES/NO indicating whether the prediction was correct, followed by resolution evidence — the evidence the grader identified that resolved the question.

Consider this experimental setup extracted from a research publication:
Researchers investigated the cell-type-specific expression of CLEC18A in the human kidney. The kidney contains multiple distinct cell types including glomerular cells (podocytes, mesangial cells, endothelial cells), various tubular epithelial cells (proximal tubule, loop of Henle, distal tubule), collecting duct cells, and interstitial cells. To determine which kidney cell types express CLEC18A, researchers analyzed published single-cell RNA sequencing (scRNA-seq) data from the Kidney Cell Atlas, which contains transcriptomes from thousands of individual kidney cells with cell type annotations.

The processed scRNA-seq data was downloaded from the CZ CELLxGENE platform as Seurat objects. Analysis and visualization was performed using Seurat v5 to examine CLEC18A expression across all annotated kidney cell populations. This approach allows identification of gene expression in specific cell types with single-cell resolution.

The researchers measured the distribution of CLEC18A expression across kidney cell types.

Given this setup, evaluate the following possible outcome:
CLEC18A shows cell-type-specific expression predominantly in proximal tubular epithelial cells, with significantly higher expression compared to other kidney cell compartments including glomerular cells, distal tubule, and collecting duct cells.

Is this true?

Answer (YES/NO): YES